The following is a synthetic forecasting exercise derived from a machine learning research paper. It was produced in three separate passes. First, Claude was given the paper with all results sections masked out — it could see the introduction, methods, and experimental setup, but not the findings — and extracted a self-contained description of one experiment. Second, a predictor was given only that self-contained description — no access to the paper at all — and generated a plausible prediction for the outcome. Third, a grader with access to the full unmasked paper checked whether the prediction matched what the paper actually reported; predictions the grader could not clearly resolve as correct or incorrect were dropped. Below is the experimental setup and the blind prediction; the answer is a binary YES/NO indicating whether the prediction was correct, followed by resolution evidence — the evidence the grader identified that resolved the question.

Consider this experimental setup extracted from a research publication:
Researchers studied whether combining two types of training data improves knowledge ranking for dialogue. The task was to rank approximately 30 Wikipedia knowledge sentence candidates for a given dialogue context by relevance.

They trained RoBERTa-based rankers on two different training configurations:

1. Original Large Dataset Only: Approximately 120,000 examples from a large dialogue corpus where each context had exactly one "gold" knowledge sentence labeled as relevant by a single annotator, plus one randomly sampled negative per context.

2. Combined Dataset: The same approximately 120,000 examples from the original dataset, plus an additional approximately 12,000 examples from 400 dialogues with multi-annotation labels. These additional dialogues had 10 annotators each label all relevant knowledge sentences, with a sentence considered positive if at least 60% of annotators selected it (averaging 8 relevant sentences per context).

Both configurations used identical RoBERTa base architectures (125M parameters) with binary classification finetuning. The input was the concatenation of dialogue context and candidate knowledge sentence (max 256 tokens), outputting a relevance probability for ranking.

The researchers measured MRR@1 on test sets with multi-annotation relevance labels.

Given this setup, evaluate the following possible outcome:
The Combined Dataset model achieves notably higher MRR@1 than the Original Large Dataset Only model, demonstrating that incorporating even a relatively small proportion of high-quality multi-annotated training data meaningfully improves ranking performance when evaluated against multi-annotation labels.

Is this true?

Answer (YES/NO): YES